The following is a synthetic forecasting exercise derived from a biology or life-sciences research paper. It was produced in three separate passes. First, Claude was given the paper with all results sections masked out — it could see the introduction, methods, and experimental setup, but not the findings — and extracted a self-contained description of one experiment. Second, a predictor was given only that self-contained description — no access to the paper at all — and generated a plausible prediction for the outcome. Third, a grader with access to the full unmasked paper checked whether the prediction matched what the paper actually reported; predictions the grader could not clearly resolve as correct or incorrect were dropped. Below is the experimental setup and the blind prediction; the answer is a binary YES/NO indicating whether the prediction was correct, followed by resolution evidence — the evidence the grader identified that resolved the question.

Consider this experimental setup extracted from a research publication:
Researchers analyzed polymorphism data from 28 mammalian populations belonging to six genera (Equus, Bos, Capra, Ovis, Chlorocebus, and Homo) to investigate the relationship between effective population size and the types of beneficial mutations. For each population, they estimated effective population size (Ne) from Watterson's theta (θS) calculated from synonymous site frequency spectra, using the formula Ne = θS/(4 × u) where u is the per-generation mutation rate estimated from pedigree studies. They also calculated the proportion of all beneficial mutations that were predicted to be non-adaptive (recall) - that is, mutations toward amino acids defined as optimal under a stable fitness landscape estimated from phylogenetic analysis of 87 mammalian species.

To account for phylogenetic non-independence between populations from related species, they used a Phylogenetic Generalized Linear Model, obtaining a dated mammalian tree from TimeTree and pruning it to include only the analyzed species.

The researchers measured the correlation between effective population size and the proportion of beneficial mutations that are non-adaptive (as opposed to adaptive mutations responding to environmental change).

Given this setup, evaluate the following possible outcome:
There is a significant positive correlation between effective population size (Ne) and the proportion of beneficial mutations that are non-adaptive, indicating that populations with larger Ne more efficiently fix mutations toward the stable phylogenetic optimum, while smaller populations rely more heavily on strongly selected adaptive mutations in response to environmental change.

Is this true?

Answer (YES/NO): NO